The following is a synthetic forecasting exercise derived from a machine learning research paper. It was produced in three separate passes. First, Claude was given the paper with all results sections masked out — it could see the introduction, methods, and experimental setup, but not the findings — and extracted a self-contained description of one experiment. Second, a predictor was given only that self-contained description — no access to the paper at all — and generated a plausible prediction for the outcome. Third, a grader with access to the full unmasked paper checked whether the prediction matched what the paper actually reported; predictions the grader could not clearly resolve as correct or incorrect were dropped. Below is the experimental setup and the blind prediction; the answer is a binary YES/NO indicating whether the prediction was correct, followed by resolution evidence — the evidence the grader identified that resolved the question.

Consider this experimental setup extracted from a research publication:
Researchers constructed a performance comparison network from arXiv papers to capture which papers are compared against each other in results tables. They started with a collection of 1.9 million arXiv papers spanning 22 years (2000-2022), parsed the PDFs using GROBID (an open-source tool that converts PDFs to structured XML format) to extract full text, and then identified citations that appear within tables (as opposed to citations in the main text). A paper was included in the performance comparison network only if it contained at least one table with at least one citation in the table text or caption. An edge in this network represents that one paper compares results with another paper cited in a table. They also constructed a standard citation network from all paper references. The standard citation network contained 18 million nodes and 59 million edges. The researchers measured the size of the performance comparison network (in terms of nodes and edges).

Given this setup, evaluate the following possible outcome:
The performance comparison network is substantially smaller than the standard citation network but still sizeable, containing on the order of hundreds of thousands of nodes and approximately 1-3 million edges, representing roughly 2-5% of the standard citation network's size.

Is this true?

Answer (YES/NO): NO